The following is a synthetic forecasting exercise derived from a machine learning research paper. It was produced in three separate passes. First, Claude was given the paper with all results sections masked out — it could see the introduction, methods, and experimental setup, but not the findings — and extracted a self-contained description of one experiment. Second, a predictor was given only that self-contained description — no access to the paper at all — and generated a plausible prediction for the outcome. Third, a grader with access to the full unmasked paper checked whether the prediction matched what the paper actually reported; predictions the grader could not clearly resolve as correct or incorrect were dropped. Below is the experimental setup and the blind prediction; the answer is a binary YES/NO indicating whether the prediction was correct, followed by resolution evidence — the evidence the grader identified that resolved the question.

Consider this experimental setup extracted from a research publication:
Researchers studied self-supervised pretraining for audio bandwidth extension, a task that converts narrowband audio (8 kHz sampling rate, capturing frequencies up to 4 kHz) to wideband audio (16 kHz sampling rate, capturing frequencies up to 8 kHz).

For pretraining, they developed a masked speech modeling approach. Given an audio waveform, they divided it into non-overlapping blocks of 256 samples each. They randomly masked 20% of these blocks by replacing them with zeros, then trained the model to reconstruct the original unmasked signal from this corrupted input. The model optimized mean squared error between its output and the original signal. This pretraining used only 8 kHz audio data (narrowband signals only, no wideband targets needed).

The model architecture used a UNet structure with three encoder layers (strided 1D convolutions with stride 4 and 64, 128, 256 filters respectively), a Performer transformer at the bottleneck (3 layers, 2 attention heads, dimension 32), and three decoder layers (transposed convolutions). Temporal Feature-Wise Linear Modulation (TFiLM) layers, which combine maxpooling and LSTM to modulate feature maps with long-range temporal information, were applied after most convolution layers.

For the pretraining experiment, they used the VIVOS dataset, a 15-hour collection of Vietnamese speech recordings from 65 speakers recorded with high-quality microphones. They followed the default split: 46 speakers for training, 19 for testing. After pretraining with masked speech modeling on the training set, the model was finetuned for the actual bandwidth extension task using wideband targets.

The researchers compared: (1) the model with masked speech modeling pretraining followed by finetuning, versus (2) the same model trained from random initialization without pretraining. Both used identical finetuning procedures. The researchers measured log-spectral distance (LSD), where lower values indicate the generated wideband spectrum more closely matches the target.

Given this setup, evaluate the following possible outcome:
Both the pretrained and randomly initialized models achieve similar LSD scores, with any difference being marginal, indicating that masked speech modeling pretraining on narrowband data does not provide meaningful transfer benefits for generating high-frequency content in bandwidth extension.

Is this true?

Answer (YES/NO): NO